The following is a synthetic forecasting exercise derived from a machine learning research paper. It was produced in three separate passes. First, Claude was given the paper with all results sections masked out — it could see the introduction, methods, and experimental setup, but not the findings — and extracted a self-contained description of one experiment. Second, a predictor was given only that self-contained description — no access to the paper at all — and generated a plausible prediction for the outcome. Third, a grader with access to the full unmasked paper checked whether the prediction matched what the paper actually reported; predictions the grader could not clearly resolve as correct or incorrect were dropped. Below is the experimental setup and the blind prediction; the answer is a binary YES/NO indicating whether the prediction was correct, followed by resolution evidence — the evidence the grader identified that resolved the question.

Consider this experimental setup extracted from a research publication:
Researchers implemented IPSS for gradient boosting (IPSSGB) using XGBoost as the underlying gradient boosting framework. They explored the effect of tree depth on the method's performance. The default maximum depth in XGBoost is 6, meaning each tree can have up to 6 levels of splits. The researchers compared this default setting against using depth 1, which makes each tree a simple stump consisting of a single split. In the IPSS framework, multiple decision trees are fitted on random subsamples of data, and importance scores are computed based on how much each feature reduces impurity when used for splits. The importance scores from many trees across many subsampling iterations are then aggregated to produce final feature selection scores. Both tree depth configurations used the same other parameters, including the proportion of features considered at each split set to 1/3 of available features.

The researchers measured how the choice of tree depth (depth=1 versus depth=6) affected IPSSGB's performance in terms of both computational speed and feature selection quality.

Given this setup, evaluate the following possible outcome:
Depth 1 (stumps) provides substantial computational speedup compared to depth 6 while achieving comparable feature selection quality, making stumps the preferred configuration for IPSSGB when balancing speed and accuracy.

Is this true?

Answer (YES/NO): NO